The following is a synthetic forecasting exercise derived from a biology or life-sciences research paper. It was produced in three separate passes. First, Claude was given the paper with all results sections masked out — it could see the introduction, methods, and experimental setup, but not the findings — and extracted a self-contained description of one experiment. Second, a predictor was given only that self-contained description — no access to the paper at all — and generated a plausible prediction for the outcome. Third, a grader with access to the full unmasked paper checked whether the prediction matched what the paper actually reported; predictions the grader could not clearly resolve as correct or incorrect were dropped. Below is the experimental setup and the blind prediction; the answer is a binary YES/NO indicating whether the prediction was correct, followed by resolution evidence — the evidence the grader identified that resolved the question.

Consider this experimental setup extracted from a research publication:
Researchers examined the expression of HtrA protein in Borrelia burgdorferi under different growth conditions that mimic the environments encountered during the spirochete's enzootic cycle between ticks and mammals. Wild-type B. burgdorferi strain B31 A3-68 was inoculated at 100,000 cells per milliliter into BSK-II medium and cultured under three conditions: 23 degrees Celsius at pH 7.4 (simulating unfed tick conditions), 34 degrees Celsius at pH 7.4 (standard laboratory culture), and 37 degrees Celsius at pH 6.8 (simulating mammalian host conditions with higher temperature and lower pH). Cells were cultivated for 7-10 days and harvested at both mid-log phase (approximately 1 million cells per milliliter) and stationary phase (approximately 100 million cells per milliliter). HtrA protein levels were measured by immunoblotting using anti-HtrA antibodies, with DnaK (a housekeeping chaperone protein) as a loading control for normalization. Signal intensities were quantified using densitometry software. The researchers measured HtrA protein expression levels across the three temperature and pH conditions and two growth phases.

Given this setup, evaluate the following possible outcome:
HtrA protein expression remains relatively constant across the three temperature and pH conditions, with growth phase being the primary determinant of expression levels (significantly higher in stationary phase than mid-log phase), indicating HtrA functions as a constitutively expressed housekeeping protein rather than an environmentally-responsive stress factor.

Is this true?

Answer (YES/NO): NO